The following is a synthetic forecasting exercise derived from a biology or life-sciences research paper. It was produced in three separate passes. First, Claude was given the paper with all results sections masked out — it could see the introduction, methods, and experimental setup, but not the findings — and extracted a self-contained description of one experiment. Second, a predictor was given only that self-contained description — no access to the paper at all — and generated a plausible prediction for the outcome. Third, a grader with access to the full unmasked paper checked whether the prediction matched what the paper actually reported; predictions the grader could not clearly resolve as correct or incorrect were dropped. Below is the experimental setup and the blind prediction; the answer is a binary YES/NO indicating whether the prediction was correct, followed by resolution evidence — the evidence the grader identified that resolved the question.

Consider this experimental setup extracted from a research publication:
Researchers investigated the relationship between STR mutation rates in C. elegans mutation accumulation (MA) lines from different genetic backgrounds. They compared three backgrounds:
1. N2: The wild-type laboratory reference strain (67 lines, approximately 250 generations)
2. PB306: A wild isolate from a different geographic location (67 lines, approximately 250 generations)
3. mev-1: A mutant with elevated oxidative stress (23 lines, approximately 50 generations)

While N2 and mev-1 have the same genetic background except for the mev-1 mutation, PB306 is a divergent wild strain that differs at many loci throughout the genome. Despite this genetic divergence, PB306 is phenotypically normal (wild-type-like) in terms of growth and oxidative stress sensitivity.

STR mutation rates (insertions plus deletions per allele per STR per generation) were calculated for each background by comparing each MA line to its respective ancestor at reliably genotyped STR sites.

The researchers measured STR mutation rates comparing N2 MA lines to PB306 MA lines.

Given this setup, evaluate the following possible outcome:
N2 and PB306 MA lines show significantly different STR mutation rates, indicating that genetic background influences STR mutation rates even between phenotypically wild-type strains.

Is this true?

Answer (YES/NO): NO